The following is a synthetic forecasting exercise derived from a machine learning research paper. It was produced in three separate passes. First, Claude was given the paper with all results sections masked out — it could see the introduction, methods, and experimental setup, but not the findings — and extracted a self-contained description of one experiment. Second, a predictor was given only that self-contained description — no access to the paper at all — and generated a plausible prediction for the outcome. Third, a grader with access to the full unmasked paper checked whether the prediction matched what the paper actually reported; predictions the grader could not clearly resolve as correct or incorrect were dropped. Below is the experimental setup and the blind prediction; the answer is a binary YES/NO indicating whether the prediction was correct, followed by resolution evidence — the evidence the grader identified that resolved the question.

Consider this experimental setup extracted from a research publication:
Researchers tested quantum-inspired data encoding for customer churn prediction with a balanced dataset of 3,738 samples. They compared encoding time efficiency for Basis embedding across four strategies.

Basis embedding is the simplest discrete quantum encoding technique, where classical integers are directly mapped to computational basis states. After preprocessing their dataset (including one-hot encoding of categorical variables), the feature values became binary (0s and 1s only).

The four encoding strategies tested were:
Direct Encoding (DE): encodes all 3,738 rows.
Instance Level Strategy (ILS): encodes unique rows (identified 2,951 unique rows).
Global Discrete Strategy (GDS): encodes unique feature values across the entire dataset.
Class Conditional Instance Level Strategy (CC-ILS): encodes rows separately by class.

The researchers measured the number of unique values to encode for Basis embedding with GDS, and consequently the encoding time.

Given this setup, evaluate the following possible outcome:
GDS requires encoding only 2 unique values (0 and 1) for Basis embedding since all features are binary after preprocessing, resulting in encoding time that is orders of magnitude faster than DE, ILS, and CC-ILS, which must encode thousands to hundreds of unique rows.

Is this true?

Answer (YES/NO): YES